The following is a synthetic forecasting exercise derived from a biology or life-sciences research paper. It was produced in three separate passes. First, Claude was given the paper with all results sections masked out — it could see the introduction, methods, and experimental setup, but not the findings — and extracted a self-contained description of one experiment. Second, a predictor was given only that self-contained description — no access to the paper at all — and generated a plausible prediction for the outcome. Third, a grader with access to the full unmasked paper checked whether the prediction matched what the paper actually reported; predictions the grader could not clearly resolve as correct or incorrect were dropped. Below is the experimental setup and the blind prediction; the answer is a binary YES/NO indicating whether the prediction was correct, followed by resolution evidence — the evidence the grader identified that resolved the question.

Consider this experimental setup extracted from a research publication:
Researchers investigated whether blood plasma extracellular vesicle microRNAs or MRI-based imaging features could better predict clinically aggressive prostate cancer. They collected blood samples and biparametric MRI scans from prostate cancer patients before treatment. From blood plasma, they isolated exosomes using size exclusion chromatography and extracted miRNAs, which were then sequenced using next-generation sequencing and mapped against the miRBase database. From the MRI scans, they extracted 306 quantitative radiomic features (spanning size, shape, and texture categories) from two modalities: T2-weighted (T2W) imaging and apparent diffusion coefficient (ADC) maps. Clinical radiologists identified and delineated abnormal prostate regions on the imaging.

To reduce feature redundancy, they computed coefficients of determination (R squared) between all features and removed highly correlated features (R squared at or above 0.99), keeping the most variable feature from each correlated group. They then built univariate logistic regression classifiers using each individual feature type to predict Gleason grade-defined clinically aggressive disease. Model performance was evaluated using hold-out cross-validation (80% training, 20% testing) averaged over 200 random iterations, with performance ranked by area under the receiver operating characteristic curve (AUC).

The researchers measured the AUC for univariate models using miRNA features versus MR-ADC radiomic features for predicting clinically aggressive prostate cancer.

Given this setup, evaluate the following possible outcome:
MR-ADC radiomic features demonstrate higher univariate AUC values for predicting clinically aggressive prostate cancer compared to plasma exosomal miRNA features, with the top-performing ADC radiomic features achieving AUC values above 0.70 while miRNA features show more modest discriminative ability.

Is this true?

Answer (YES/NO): YES